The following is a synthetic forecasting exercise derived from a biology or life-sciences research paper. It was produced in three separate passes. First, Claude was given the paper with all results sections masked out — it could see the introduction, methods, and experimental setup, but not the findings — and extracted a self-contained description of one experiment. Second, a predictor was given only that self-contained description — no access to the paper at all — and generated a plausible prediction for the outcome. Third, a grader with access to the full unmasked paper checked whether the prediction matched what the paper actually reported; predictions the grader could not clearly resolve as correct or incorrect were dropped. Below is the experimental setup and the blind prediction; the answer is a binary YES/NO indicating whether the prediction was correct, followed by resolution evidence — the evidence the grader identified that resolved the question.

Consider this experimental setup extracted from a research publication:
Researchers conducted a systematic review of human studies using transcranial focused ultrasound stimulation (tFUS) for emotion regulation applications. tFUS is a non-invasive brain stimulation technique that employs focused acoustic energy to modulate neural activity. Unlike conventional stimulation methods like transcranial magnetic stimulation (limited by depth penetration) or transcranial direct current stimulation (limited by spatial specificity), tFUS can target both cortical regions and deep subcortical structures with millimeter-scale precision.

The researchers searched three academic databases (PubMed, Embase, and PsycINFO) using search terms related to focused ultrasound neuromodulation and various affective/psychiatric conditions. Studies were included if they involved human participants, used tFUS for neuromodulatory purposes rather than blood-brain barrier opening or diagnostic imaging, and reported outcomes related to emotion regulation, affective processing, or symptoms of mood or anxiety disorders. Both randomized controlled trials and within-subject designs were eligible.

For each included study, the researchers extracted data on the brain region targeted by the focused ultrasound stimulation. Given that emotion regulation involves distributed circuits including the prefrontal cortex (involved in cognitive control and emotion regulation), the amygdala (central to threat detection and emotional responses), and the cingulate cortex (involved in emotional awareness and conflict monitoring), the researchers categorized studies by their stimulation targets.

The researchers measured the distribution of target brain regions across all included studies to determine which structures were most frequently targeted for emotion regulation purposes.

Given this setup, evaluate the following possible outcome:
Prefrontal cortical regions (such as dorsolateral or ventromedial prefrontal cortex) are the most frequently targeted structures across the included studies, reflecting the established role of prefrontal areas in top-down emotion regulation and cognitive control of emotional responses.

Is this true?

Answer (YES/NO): NO